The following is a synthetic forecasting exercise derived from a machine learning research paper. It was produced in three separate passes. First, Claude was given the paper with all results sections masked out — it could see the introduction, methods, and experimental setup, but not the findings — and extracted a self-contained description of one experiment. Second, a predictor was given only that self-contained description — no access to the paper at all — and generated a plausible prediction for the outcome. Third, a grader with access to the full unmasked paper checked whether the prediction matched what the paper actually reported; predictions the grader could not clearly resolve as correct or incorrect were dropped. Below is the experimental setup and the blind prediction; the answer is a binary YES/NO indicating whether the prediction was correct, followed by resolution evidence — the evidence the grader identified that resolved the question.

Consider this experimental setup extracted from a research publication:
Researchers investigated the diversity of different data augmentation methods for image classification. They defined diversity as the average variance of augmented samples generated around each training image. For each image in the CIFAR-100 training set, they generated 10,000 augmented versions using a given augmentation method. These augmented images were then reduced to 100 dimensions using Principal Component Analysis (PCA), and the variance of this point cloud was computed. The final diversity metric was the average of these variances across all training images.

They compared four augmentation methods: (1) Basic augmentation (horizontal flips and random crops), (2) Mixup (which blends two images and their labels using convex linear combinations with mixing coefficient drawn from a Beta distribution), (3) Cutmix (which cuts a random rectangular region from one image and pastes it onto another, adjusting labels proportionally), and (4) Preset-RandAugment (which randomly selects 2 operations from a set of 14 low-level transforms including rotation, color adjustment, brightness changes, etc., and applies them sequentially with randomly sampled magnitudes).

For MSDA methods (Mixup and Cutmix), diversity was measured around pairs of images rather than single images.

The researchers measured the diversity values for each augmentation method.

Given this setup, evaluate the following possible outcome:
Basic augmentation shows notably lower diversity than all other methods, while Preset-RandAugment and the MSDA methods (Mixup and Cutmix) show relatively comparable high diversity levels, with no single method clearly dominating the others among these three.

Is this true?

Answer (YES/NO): NO